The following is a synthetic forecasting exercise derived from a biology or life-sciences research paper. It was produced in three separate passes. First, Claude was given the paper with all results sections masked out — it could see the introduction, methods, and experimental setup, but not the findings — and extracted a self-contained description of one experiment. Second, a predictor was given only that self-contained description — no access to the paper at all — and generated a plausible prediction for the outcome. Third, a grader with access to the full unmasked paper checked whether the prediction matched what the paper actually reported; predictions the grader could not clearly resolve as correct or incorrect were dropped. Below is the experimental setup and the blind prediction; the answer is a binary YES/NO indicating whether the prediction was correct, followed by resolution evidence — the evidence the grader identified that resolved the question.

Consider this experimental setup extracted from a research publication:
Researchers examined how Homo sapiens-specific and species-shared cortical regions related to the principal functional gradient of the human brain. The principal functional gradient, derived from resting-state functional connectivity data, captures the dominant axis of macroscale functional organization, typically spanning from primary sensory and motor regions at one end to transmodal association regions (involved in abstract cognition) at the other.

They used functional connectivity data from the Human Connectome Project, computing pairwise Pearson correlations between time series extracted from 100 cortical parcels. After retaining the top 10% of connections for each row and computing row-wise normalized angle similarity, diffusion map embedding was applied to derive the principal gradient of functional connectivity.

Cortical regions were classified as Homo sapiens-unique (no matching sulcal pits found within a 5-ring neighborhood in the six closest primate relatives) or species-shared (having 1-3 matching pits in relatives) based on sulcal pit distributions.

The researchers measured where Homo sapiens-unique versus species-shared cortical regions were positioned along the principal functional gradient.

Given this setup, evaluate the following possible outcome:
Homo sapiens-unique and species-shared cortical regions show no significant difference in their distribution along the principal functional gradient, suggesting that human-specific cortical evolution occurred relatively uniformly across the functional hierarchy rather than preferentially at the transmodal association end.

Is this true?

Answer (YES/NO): NO